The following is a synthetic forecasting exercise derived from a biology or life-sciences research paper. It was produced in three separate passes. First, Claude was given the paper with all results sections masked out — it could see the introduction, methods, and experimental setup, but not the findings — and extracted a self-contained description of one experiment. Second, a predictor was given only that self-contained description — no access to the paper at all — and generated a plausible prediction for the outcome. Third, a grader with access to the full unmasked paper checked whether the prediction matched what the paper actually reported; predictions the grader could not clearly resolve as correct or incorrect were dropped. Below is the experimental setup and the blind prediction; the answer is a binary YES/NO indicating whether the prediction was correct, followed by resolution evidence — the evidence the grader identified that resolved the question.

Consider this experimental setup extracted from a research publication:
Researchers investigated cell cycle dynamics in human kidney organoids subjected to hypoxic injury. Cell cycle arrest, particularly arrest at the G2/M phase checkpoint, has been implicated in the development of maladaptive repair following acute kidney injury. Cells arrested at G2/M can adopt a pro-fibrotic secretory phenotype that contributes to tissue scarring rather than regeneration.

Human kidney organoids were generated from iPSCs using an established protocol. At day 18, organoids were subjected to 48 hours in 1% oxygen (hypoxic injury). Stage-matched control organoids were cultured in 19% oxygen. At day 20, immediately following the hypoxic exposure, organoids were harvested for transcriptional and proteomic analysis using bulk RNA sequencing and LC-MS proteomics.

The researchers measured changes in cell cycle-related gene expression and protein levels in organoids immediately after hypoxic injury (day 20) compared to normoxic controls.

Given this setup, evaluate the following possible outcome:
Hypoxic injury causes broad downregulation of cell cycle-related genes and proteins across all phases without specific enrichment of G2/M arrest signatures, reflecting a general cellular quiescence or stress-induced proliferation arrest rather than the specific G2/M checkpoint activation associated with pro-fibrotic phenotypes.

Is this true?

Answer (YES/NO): NO